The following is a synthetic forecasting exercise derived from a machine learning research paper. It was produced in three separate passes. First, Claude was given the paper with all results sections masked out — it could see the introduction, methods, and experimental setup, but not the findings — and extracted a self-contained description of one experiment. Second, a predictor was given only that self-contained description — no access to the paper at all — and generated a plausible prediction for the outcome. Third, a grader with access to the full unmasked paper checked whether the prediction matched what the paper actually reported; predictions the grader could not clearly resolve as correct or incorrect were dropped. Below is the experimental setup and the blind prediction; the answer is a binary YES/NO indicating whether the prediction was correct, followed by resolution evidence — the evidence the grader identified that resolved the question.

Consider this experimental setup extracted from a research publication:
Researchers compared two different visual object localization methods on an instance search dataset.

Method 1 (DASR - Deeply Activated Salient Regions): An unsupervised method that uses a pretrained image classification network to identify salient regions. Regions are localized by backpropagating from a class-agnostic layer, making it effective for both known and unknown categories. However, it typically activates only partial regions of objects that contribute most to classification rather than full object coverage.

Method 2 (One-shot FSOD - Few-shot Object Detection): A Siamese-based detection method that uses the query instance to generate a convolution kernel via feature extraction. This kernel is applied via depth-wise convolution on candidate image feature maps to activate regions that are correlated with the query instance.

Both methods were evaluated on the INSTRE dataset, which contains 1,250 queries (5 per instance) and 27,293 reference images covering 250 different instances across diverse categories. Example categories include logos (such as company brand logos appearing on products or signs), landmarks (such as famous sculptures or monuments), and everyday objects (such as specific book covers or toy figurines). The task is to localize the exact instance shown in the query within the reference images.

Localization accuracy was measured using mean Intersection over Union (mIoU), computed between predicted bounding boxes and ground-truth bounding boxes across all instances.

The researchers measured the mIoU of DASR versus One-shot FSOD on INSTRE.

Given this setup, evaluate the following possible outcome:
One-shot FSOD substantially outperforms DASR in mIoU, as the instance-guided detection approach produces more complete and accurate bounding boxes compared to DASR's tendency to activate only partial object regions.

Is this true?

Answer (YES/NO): YES